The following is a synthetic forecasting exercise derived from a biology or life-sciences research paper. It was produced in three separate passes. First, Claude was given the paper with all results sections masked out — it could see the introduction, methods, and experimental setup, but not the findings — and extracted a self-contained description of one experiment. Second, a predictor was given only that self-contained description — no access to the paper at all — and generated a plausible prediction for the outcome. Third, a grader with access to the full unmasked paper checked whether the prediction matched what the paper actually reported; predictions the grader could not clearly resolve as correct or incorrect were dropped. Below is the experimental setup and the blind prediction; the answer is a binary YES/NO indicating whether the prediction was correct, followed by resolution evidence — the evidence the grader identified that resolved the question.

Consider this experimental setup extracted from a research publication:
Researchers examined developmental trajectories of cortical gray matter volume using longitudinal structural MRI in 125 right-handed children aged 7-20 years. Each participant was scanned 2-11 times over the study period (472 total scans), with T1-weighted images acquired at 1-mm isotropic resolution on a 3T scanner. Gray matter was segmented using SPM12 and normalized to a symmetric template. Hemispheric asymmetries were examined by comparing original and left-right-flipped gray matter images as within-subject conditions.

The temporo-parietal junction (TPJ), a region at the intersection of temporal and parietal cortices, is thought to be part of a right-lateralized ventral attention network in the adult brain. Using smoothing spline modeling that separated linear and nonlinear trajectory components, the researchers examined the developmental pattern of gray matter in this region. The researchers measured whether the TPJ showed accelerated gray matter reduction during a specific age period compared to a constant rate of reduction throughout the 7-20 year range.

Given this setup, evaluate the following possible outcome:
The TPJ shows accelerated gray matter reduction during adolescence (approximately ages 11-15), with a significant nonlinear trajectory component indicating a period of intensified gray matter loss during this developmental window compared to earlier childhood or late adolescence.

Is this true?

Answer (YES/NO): NO